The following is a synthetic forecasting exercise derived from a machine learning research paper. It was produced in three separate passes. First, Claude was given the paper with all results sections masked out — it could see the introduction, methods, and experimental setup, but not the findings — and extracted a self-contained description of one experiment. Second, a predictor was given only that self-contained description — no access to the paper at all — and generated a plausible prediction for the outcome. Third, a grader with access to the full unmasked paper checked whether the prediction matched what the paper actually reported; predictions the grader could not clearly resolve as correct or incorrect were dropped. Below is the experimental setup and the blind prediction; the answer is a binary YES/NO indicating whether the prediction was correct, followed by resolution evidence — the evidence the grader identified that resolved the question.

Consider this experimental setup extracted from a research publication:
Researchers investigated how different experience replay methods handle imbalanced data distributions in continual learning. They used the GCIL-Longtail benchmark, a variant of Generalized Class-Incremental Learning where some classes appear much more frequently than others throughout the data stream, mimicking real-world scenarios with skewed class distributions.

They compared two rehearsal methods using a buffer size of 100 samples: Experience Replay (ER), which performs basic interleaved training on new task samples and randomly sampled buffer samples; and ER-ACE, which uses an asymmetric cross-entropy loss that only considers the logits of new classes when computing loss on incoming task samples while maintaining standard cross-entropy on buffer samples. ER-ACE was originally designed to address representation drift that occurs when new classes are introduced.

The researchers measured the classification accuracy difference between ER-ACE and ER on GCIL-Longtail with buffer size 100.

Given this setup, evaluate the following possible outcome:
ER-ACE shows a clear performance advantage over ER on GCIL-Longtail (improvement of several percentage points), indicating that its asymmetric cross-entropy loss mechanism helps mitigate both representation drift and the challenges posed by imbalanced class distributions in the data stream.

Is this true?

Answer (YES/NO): YES